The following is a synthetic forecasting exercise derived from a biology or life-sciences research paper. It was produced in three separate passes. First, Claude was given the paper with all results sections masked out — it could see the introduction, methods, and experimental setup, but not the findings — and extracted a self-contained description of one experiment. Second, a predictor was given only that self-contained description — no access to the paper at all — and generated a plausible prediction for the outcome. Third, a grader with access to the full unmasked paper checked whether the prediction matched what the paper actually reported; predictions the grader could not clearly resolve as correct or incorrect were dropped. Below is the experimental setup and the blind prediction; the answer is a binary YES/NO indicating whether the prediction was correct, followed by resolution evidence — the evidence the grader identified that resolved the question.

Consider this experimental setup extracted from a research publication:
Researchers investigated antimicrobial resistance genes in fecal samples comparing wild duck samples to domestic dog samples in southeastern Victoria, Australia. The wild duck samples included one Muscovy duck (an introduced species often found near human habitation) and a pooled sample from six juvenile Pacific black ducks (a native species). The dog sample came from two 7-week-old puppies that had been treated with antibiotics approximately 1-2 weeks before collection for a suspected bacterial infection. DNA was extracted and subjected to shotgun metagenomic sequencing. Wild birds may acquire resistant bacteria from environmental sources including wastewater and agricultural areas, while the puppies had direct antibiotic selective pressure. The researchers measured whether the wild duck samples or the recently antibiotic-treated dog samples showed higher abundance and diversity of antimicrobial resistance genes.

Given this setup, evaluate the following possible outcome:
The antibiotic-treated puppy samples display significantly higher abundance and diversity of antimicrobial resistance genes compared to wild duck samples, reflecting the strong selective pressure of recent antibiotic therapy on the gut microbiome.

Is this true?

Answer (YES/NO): YES